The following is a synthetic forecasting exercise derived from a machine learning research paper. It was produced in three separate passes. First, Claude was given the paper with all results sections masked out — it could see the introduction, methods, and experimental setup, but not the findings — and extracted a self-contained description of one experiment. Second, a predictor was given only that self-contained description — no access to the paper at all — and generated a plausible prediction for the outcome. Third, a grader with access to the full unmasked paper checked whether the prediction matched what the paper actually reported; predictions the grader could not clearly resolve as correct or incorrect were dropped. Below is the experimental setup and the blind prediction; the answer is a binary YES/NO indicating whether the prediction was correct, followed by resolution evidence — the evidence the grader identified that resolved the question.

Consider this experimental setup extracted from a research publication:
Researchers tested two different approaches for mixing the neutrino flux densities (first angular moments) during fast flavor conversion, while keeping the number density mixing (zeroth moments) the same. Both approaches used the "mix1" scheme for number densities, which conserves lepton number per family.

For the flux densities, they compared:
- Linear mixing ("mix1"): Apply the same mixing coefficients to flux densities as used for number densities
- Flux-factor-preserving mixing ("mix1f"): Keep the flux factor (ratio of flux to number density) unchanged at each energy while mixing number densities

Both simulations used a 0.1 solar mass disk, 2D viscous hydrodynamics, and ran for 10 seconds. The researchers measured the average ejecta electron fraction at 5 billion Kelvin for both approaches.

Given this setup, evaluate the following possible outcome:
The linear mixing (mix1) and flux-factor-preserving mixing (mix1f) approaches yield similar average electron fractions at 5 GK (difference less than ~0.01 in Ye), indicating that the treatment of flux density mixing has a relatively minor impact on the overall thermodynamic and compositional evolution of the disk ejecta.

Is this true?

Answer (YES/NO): YES